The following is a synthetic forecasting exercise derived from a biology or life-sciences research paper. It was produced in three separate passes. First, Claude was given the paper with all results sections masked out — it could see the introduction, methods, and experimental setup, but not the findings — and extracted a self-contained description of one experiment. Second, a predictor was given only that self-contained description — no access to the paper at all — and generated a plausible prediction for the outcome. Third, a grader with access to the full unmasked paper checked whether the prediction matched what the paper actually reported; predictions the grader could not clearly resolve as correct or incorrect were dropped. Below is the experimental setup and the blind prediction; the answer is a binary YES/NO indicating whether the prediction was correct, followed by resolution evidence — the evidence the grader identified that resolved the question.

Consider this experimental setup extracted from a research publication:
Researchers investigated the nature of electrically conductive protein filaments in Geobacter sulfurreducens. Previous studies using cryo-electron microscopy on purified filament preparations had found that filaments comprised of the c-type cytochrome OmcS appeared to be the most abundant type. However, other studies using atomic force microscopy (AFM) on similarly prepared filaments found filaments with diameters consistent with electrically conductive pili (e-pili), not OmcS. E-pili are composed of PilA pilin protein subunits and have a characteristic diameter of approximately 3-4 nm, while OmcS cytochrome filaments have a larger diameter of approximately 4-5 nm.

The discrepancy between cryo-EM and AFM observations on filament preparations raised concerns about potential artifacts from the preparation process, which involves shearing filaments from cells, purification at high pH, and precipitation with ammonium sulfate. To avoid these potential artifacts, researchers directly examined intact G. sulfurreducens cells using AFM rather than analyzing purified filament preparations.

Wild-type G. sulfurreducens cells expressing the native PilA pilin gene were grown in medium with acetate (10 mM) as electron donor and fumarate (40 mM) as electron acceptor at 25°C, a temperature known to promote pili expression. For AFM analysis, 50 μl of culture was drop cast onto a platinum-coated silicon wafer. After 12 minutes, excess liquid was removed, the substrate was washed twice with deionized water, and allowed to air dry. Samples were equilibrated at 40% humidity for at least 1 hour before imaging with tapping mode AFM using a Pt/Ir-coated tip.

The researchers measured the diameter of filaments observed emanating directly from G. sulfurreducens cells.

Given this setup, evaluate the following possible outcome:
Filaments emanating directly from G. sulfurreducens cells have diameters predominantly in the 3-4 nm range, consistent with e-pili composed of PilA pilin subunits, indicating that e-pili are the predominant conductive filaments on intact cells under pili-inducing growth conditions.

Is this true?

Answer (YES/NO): YES